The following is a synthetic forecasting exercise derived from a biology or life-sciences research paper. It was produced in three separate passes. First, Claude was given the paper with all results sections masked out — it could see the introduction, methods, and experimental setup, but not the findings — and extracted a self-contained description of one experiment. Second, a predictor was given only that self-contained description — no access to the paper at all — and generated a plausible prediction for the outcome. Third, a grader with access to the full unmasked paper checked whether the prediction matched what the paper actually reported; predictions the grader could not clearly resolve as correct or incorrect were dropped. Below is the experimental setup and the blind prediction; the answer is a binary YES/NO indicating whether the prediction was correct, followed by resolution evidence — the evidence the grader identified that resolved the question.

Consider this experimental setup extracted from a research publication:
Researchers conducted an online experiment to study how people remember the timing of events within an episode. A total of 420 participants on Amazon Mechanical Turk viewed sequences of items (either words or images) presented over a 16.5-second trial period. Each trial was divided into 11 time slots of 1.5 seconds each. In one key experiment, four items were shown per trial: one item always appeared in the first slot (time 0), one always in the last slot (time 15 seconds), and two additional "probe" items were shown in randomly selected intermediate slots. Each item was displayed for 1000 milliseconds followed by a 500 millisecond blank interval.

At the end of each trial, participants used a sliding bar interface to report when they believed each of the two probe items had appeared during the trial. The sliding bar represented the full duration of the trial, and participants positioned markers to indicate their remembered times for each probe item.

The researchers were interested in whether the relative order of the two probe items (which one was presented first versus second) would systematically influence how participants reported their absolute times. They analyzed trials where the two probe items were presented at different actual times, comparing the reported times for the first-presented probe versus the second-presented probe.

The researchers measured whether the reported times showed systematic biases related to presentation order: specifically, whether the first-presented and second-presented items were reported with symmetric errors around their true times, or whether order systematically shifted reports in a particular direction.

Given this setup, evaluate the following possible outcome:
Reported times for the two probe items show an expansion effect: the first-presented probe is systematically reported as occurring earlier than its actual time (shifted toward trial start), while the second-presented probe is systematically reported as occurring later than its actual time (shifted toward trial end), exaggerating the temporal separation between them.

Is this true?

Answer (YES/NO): YES